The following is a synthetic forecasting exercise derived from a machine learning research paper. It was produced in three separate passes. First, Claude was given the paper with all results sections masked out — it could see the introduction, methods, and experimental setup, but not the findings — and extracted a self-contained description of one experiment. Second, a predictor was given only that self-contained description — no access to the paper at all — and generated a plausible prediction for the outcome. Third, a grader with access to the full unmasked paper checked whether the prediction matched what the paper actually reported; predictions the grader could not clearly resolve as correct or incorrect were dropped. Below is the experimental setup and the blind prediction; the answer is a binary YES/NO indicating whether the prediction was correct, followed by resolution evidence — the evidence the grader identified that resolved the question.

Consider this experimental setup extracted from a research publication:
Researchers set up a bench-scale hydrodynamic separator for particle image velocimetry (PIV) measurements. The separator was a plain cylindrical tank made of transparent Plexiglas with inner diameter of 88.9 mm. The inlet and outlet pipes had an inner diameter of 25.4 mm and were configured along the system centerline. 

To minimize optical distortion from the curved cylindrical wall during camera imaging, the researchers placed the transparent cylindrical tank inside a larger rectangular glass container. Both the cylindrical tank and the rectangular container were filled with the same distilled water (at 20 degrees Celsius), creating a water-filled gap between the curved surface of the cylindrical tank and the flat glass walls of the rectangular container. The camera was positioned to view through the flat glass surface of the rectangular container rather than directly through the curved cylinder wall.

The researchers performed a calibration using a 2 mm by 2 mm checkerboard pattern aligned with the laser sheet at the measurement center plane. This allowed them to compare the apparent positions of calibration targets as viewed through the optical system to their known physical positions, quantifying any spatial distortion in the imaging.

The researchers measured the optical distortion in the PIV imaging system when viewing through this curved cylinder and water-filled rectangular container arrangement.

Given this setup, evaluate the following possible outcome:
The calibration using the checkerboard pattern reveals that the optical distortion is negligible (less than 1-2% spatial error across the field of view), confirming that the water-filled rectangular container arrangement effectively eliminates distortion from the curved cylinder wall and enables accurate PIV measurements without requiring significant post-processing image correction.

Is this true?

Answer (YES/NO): NO